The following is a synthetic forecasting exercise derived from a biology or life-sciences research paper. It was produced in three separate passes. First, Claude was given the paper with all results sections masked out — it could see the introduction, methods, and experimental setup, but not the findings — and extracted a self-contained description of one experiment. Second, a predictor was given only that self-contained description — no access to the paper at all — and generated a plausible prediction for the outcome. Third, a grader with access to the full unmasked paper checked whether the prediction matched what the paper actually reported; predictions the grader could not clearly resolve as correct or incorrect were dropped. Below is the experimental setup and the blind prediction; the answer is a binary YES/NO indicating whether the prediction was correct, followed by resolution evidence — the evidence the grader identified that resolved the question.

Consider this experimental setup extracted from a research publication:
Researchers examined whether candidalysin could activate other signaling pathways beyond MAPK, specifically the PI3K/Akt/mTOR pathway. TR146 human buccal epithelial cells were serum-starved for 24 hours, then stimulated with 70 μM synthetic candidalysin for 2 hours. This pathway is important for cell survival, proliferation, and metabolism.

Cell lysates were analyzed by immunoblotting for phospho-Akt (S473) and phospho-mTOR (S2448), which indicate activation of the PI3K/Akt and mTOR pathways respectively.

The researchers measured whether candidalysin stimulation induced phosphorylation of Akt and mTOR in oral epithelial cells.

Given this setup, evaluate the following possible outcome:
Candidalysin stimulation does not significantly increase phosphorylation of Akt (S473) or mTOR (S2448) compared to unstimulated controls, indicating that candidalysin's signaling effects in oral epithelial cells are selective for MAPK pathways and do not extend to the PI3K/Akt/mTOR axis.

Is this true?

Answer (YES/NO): NO